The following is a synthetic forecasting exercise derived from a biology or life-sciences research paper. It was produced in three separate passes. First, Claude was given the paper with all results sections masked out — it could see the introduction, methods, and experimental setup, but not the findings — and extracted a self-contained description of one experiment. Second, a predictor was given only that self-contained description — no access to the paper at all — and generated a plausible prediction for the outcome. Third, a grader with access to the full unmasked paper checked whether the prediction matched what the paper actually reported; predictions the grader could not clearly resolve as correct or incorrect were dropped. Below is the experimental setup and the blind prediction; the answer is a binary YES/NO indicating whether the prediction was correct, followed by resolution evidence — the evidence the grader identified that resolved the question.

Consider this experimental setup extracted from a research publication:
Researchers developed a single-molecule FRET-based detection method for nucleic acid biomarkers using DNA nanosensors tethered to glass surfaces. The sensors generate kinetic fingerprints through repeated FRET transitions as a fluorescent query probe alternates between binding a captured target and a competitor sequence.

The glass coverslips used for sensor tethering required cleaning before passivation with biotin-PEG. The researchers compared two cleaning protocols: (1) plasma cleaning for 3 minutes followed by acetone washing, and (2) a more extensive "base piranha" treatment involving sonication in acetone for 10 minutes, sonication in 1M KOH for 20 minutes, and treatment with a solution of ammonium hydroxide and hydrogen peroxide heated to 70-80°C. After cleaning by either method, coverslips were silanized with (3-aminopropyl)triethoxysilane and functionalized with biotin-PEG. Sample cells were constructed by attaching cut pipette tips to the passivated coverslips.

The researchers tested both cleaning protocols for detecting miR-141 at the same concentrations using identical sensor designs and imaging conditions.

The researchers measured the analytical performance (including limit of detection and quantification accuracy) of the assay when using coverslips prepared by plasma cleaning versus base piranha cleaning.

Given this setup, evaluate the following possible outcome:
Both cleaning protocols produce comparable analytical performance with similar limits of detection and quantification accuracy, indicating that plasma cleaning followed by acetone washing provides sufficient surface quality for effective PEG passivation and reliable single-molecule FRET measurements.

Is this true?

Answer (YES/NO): YES